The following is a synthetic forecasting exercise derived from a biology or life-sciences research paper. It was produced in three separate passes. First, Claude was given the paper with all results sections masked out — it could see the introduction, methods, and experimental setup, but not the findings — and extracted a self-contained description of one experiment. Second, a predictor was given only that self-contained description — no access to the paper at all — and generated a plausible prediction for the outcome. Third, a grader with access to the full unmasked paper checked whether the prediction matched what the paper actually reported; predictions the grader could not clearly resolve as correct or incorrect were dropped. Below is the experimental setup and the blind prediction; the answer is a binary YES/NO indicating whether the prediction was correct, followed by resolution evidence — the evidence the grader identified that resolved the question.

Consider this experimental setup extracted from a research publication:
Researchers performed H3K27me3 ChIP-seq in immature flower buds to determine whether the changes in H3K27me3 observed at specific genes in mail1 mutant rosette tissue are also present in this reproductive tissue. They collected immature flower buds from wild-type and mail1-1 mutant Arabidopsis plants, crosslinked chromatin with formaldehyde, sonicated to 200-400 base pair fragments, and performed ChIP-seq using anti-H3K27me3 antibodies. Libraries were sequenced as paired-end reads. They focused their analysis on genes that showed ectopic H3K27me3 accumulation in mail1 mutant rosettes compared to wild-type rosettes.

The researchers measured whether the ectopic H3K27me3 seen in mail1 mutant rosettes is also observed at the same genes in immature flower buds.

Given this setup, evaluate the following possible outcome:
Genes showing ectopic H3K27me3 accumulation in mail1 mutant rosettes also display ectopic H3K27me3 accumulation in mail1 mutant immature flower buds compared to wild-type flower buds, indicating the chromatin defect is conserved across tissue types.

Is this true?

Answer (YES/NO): YES